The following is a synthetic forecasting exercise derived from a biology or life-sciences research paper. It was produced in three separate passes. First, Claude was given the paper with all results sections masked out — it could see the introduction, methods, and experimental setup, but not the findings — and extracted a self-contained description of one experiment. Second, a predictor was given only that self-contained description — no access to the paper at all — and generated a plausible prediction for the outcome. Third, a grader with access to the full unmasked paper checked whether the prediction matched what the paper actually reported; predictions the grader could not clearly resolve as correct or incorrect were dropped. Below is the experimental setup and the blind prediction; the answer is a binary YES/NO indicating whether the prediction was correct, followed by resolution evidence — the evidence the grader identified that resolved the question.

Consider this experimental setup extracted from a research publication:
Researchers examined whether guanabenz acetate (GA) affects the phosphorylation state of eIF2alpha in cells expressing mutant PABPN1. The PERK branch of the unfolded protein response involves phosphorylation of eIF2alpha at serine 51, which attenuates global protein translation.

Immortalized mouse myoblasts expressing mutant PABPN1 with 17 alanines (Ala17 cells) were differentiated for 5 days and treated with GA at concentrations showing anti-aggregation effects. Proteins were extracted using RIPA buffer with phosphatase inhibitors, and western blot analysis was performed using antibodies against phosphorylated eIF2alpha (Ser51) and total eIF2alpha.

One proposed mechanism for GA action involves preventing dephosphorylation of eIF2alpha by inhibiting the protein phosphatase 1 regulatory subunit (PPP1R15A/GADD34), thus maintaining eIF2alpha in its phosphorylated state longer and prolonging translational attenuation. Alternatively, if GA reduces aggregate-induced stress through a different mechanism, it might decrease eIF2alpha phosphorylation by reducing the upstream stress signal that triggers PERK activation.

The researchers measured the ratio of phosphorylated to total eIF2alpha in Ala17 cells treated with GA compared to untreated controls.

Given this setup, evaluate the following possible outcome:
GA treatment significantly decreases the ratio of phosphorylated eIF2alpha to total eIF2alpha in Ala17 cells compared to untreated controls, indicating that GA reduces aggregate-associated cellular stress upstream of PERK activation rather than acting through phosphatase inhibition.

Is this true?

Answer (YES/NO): NO